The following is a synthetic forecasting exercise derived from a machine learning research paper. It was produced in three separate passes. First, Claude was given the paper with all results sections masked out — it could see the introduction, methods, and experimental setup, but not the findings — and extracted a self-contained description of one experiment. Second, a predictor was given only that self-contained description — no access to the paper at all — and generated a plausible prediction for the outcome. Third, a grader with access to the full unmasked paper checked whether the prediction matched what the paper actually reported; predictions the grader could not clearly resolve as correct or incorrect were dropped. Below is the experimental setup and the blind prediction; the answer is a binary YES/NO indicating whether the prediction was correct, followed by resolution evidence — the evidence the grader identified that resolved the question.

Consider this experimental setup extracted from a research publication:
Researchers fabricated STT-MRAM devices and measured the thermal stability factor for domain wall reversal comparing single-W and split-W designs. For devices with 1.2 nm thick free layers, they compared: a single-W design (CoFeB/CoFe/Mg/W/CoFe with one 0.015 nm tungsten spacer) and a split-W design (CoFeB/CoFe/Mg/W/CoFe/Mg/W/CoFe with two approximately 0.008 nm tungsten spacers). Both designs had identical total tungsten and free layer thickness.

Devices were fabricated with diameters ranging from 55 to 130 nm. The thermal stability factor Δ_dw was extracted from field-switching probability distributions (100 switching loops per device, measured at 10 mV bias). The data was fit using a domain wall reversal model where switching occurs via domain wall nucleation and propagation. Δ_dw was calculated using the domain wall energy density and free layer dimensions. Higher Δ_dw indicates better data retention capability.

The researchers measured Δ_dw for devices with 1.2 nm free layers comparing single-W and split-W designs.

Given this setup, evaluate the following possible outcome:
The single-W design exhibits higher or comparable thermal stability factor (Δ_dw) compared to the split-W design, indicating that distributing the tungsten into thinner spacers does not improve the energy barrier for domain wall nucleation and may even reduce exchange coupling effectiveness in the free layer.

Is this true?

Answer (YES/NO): NO